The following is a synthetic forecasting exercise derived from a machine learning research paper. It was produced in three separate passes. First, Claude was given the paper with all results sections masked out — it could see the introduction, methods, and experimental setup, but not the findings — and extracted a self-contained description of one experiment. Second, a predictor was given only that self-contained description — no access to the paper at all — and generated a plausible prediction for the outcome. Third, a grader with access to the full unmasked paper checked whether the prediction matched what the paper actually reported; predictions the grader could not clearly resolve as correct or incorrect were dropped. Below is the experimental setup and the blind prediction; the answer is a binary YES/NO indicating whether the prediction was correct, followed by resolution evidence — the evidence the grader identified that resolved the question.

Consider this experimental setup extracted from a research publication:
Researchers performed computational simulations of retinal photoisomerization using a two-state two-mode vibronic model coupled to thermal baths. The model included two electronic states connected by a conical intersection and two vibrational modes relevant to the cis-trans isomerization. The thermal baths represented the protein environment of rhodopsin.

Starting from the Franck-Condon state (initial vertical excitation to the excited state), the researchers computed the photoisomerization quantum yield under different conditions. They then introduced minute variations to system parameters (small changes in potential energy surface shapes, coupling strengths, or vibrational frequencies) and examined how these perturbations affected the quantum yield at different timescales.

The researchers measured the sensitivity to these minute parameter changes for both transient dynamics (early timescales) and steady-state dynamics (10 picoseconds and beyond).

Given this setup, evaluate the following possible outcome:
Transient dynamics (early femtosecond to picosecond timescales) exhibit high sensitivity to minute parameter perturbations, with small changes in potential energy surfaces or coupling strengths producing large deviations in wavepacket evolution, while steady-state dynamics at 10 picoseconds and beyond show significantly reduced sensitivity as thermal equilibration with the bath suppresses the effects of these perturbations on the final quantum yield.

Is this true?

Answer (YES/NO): NO